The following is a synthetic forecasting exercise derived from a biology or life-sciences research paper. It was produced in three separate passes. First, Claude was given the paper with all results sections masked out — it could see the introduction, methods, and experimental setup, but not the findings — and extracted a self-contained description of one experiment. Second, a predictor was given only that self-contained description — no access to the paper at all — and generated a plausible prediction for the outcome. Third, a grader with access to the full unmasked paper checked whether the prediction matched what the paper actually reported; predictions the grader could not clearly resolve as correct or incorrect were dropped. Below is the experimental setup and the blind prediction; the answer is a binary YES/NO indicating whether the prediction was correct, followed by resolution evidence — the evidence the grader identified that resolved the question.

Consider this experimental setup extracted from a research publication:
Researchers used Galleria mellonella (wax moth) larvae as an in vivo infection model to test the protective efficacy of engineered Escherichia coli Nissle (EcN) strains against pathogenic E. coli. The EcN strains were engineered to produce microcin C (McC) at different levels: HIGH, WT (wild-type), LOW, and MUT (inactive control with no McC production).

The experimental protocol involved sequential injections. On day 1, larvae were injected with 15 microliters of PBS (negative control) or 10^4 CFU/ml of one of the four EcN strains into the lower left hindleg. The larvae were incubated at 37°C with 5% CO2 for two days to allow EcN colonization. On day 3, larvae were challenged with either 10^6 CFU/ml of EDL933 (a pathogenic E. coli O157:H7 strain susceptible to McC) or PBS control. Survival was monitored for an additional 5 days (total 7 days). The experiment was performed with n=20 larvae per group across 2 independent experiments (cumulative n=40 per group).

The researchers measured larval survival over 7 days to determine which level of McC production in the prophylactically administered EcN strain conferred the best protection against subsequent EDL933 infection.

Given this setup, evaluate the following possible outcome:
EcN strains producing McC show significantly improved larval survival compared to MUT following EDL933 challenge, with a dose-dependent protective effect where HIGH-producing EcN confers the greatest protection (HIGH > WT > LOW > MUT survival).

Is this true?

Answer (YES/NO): NO